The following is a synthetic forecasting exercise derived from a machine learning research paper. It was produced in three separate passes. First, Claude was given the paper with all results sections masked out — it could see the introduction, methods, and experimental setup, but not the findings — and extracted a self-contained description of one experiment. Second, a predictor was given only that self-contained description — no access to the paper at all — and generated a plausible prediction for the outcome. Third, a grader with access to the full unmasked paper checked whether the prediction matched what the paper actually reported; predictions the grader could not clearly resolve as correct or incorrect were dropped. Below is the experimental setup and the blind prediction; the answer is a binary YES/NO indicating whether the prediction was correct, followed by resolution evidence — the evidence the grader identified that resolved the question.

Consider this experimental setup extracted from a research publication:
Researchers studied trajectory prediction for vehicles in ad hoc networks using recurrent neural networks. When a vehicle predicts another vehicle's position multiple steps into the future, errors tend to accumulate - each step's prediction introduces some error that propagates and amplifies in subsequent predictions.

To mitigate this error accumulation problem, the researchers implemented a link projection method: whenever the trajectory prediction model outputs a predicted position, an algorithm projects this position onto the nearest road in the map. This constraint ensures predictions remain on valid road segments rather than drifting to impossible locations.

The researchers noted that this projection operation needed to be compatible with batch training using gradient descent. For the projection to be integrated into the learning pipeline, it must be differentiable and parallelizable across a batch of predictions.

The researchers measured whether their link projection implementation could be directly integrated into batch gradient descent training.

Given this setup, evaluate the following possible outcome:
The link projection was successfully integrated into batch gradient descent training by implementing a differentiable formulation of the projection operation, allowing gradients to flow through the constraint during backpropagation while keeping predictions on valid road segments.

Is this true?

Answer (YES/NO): YES